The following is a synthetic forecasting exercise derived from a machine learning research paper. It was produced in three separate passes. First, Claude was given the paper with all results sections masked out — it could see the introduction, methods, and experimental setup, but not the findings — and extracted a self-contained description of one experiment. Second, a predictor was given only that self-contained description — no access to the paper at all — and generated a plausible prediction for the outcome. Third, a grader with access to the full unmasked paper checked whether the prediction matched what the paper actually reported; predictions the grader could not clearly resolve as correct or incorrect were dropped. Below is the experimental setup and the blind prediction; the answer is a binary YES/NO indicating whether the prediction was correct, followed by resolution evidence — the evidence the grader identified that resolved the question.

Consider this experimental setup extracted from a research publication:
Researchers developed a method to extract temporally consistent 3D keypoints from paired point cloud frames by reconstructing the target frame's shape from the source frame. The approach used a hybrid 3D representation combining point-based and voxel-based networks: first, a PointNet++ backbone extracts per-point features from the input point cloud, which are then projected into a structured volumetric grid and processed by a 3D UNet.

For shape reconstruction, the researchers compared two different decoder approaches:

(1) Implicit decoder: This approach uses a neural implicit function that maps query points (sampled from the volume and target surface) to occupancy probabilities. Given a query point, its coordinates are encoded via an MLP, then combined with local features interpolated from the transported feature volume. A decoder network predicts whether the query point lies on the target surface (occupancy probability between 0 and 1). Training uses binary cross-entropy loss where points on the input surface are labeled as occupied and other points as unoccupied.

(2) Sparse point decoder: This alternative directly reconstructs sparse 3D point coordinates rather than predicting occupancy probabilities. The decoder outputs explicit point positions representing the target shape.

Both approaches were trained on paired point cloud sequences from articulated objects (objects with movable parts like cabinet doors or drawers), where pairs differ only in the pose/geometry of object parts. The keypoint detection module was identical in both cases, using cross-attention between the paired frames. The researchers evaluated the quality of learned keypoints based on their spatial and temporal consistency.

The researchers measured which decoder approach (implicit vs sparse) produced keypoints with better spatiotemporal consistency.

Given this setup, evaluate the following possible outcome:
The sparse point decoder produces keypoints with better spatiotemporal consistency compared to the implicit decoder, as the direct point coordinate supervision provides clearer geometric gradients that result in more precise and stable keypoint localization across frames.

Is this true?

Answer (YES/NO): NO